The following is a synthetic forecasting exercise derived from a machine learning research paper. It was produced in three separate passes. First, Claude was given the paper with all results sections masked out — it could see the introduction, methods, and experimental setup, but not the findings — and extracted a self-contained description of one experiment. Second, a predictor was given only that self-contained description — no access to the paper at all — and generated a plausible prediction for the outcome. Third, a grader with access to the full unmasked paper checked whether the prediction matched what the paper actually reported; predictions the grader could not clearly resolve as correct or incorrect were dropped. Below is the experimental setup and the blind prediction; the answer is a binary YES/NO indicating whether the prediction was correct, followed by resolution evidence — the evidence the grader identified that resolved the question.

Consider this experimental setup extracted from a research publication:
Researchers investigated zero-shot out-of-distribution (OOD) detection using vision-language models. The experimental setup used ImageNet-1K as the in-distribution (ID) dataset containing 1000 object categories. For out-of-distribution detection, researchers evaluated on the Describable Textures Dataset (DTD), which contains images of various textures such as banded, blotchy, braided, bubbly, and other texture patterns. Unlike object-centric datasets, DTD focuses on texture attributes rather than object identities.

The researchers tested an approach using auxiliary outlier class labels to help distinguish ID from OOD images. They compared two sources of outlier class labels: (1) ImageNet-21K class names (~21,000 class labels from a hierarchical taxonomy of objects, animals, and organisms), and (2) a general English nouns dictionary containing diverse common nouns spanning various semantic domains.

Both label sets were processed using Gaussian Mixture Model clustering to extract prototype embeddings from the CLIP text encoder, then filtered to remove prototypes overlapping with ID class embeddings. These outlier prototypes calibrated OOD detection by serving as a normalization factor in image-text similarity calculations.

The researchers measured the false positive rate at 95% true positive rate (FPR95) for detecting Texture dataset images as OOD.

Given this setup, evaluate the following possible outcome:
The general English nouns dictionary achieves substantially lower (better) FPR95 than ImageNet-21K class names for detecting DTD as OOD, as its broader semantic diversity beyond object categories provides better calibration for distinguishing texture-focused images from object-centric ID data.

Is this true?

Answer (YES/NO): YES